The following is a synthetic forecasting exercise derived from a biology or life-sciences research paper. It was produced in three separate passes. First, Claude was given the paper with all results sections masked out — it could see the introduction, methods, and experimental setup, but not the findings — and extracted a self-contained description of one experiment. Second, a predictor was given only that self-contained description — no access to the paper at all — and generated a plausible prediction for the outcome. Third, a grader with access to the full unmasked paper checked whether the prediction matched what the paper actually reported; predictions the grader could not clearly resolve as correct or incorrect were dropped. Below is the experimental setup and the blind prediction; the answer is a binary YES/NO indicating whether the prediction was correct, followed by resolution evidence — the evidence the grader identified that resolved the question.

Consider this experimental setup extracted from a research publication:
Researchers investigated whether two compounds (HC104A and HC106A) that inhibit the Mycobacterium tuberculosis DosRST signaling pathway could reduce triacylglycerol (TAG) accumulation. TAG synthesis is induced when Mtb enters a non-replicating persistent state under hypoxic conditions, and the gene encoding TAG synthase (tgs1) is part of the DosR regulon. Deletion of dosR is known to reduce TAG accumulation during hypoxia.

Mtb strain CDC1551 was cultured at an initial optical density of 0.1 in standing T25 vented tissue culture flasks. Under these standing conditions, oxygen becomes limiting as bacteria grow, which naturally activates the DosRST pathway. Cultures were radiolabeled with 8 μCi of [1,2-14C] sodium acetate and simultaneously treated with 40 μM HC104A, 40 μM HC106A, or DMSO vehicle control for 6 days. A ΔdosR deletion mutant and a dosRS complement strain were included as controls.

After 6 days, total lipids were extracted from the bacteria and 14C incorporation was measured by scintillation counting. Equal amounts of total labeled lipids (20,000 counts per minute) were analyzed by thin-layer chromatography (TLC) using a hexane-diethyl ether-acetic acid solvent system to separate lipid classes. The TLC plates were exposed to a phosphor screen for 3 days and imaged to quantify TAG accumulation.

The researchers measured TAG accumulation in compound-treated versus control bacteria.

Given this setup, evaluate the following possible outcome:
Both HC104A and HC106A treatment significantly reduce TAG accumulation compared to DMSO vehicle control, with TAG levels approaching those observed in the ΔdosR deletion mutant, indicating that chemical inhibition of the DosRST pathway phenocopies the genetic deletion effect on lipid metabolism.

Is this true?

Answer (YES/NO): NO